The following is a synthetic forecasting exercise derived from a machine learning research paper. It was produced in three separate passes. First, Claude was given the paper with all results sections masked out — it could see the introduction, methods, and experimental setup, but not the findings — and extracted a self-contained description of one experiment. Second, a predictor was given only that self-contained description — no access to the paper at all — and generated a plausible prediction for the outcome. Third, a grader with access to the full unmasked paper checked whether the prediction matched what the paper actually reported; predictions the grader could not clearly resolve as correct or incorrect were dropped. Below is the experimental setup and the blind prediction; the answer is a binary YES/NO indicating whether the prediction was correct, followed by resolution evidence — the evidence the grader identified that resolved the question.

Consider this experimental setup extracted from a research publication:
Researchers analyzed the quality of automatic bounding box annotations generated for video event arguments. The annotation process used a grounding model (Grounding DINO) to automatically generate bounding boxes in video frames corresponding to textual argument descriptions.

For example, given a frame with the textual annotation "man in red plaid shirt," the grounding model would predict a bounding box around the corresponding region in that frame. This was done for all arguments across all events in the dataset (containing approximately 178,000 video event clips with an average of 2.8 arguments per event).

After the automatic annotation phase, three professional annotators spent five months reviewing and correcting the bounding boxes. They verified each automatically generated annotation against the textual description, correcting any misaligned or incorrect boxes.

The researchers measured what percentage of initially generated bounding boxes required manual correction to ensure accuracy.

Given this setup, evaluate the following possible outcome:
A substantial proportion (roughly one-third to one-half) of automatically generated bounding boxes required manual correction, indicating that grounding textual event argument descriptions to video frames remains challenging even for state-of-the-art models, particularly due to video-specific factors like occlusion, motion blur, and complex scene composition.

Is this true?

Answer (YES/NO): YES